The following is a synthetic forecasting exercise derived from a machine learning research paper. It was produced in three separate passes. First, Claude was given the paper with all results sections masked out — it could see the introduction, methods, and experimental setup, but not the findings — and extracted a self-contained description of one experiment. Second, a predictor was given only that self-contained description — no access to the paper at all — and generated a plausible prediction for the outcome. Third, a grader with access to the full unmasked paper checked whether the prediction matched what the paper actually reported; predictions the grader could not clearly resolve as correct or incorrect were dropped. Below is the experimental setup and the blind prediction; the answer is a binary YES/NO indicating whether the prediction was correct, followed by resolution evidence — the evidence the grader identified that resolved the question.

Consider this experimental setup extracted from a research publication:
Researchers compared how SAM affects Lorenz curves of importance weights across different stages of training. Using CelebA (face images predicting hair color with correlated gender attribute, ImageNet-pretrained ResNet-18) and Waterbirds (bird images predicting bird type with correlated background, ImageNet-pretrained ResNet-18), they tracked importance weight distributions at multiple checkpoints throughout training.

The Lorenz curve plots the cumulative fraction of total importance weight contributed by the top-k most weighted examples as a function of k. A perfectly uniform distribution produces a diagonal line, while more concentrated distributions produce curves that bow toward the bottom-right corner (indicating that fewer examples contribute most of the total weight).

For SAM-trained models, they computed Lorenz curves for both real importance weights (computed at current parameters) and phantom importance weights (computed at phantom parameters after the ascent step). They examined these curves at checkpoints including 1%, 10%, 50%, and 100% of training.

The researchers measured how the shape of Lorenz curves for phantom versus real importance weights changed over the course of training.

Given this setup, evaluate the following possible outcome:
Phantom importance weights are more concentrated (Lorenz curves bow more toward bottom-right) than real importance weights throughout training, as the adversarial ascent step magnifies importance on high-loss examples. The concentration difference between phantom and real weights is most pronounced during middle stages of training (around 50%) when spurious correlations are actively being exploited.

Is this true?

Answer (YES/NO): NO